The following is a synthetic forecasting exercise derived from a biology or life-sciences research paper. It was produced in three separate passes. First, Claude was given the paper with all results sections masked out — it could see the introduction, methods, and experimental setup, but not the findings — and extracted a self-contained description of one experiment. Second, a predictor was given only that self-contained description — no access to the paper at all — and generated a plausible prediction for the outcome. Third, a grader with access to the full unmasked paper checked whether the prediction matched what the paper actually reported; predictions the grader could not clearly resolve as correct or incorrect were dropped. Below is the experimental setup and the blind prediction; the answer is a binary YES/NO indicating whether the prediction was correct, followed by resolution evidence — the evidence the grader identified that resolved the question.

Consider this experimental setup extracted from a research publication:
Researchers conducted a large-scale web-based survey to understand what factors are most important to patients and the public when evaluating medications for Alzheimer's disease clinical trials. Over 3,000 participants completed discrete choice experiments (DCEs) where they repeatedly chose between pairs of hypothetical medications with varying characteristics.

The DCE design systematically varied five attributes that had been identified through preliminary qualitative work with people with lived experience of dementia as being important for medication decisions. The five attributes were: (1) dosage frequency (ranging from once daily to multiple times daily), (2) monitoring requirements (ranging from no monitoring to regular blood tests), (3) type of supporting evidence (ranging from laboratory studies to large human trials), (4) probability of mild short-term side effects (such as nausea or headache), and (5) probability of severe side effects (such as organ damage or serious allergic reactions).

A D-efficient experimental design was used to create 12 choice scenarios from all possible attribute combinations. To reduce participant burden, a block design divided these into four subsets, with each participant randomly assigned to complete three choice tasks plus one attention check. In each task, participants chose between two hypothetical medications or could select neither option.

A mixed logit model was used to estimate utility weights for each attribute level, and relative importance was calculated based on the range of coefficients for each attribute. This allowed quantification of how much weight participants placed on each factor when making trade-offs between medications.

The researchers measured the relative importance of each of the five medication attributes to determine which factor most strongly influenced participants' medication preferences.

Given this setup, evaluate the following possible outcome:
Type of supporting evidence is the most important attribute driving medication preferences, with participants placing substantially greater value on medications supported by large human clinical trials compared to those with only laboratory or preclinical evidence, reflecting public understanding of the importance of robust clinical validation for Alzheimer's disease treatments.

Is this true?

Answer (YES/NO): NO